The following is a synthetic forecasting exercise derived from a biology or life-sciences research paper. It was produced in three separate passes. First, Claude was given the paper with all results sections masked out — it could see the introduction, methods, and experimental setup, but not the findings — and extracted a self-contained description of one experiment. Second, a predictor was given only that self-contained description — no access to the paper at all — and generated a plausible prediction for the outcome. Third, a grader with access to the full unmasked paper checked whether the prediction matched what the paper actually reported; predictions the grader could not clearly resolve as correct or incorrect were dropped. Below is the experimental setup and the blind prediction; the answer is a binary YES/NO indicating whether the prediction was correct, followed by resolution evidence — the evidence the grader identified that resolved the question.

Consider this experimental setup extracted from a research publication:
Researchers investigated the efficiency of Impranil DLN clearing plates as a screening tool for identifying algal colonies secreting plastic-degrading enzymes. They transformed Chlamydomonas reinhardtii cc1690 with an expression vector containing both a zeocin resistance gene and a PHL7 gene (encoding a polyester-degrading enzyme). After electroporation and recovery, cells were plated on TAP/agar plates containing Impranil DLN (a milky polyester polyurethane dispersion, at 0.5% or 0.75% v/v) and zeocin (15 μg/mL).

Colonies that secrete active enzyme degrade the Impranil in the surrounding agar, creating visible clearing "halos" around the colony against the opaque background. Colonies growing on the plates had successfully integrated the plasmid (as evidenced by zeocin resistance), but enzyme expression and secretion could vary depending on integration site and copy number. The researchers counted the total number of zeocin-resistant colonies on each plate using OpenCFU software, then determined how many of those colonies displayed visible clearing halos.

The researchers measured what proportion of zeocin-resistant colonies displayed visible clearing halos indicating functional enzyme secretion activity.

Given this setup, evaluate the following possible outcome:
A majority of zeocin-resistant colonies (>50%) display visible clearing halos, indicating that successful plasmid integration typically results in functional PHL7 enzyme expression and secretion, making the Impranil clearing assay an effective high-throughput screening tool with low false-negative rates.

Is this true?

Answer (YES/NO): NO